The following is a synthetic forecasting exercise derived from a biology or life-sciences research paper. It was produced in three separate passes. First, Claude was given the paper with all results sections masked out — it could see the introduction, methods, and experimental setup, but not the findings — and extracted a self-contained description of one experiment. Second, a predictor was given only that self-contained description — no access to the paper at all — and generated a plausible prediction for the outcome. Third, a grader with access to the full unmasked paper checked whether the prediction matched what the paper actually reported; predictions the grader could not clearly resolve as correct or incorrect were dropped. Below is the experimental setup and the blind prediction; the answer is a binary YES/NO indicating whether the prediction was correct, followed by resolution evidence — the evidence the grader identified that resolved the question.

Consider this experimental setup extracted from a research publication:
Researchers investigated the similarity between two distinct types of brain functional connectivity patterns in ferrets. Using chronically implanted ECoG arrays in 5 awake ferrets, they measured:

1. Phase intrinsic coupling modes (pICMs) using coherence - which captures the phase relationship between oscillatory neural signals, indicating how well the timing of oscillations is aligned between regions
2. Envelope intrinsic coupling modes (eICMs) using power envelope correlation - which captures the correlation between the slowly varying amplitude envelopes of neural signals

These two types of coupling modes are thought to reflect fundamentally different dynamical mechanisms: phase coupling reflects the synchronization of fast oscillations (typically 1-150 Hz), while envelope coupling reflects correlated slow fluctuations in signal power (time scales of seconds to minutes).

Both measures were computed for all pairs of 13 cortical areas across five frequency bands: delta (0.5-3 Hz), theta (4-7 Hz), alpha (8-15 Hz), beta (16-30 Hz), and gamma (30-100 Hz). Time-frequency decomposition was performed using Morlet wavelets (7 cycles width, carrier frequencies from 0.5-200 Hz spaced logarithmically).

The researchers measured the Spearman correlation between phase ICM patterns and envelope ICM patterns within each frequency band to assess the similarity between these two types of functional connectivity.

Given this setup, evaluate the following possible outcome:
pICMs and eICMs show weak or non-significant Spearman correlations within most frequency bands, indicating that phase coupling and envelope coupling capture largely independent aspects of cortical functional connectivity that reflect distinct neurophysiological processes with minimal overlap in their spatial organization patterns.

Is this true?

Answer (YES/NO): NO